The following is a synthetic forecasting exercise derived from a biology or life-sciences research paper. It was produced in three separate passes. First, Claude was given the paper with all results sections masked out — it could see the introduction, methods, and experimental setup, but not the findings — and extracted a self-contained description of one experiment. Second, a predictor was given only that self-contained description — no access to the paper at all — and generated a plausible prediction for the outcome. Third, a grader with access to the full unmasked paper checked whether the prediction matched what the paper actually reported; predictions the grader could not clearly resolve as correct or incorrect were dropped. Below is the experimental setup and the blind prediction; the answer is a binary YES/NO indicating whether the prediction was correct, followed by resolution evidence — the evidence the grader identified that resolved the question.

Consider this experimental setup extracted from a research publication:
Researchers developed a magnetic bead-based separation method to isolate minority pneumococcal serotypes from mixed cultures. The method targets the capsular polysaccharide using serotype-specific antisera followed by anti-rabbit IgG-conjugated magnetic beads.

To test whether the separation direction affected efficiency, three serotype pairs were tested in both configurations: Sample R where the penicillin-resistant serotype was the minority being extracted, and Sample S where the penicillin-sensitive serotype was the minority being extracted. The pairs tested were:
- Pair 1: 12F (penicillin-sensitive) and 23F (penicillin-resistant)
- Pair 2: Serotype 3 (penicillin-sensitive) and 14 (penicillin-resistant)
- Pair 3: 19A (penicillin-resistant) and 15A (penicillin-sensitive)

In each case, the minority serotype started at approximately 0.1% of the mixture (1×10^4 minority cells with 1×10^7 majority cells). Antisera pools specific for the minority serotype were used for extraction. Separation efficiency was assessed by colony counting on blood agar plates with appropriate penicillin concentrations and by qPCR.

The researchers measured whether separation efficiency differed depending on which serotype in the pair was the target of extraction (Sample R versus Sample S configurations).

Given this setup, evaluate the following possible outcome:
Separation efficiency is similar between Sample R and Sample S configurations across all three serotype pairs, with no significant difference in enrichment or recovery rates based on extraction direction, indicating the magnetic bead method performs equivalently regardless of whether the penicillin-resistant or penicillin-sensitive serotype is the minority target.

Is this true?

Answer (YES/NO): NO